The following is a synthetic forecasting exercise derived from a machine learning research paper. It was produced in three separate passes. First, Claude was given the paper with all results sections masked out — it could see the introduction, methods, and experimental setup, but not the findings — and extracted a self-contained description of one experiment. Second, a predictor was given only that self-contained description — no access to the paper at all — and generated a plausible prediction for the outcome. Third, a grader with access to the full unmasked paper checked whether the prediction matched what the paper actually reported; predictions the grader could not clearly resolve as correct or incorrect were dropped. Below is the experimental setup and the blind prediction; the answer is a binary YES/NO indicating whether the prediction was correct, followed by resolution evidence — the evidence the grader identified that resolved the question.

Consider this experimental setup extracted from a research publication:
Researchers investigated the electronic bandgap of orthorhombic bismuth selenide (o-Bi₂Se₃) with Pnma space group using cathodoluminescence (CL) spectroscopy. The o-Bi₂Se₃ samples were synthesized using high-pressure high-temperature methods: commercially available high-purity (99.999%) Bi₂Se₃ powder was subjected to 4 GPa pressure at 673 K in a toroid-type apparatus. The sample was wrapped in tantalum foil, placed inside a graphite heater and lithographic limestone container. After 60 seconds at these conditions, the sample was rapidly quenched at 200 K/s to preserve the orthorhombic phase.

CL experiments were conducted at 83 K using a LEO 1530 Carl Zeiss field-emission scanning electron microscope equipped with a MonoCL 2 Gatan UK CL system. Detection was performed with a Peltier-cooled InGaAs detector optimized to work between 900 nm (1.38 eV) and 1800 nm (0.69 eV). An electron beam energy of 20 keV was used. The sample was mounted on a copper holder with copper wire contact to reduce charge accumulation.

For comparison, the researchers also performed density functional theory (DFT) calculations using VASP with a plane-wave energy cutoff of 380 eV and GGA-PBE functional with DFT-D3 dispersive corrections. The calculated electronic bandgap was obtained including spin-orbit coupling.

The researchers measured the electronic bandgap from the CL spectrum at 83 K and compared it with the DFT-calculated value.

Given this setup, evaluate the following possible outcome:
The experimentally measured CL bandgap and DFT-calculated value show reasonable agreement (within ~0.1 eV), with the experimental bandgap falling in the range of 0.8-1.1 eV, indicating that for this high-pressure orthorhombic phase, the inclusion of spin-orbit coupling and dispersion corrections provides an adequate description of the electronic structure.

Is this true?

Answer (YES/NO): YES